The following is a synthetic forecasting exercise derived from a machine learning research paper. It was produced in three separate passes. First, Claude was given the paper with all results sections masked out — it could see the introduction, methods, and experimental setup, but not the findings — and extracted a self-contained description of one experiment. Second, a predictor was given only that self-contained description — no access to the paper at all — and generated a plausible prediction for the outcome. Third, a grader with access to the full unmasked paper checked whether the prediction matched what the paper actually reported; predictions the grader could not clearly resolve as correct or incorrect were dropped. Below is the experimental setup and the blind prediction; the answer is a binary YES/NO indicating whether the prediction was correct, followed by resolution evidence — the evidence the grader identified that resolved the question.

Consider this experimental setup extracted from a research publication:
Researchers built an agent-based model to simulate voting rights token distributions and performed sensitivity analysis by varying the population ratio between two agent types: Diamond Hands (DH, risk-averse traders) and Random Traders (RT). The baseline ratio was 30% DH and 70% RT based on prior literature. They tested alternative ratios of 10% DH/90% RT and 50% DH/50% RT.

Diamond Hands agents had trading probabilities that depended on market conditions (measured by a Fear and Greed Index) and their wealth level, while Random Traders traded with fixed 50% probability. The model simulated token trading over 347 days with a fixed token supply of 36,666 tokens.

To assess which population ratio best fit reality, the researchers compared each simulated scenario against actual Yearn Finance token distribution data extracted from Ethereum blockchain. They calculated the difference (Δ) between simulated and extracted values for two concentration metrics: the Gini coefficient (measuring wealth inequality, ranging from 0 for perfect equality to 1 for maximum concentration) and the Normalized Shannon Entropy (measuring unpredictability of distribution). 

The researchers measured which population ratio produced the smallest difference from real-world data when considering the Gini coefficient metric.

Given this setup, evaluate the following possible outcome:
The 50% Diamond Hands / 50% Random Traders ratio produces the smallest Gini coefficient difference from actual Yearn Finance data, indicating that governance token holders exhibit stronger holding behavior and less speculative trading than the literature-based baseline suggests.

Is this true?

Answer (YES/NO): NO